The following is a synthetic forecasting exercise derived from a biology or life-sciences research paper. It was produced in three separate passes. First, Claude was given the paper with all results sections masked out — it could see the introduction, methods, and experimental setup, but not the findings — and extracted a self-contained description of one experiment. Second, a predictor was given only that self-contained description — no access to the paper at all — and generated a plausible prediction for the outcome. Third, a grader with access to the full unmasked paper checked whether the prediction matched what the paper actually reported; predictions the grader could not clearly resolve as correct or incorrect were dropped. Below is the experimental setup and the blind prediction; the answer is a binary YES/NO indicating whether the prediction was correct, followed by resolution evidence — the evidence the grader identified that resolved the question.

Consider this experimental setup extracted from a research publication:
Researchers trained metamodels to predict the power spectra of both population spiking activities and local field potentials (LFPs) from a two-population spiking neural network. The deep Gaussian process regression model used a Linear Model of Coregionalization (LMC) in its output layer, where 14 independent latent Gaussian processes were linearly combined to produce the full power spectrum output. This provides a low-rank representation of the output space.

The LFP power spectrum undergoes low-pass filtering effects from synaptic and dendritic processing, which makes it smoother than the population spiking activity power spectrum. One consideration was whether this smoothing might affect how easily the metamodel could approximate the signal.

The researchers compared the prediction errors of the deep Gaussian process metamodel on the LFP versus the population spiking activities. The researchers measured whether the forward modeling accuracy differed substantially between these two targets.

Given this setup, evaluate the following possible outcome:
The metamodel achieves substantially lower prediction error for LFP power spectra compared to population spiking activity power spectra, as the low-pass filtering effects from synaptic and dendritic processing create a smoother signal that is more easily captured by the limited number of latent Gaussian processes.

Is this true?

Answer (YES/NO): NO